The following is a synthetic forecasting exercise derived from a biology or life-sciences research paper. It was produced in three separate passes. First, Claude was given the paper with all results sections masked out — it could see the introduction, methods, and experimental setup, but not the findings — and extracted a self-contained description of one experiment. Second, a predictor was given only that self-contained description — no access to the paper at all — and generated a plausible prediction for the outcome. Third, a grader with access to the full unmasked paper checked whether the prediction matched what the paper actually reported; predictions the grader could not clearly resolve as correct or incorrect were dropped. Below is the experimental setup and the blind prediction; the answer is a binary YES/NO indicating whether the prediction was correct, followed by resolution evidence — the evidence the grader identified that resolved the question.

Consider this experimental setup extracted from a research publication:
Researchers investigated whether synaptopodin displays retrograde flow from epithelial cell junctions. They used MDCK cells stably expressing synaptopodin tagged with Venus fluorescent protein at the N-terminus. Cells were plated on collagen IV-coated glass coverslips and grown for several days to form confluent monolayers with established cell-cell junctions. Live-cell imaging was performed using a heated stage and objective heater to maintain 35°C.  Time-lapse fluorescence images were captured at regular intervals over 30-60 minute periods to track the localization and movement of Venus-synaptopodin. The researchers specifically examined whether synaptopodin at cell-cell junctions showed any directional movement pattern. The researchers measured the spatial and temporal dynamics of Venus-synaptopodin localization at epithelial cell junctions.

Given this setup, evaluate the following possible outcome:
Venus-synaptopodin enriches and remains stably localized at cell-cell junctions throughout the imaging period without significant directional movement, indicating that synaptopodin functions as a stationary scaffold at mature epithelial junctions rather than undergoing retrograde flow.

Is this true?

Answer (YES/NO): NO